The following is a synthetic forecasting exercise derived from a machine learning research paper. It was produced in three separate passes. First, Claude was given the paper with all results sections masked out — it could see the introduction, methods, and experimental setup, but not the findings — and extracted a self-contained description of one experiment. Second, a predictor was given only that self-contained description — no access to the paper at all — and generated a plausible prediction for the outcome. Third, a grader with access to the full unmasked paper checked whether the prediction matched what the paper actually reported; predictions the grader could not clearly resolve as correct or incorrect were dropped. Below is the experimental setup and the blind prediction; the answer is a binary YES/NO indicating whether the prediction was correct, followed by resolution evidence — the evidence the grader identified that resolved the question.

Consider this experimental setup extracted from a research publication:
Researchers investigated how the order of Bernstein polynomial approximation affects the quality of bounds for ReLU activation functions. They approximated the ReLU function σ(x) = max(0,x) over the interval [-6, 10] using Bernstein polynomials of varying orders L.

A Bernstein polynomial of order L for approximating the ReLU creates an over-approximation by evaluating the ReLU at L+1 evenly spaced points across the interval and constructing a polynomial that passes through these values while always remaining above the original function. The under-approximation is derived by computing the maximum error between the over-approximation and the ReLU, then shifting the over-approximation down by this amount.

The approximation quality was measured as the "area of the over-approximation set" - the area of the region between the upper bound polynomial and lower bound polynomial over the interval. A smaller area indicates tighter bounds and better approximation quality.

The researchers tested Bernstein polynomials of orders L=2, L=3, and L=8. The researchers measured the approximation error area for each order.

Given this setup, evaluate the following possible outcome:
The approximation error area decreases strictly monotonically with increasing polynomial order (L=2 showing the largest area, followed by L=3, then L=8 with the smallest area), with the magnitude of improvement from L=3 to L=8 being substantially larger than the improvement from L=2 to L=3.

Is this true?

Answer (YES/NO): NO